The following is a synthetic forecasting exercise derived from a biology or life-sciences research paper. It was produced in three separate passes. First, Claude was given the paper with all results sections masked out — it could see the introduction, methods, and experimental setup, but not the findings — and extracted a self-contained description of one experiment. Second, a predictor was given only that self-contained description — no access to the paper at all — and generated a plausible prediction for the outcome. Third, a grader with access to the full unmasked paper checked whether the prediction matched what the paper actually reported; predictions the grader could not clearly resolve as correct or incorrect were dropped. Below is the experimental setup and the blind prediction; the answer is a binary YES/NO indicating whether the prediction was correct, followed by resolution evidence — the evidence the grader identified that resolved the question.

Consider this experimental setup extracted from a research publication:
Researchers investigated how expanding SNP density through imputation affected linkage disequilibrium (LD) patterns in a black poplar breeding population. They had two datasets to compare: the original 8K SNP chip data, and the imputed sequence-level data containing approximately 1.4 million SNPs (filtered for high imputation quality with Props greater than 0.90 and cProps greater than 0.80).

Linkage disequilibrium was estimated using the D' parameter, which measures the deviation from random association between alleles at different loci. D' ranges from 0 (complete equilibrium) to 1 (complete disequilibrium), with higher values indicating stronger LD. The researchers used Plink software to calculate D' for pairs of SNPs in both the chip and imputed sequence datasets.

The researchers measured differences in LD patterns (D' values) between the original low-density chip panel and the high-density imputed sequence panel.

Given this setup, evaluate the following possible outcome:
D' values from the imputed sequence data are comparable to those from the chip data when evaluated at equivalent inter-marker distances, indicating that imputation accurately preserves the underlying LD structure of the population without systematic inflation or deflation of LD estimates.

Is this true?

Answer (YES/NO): NO